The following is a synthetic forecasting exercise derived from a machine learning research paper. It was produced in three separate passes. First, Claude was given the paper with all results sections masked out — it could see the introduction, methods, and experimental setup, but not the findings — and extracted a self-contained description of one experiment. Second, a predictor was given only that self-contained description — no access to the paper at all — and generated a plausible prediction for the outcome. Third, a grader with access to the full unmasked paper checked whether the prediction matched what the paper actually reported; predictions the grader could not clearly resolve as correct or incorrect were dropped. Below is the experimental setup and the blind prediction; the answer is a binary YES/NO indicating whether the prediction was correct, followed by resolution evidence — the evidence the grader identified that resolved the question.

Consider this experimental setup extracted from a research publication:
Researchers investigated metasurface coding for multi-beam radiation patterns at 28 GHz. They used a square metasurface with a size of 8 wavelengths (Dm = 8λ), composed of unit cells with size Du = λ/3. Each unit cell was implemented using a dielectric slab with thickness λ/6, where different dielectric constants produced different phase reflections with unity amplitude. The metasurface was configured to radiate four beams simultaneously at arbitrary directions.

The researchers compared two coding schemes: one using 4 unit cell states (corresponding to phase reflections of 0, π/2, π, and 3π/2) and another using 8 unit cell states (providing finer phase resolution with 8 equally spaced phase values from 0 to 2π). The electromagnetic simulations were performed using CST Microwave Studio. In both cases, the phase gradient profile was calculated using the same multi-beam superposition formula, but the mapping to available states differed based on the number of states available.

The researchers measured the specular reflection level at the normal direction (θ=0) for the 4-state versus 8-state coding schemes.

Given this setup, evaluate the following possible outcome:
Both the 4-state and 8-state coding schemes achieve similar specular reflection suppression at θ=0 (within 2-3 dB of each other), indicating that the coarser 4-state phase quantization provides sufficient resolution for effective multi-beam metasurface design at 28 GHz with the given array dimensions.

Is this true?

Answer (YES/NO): NO